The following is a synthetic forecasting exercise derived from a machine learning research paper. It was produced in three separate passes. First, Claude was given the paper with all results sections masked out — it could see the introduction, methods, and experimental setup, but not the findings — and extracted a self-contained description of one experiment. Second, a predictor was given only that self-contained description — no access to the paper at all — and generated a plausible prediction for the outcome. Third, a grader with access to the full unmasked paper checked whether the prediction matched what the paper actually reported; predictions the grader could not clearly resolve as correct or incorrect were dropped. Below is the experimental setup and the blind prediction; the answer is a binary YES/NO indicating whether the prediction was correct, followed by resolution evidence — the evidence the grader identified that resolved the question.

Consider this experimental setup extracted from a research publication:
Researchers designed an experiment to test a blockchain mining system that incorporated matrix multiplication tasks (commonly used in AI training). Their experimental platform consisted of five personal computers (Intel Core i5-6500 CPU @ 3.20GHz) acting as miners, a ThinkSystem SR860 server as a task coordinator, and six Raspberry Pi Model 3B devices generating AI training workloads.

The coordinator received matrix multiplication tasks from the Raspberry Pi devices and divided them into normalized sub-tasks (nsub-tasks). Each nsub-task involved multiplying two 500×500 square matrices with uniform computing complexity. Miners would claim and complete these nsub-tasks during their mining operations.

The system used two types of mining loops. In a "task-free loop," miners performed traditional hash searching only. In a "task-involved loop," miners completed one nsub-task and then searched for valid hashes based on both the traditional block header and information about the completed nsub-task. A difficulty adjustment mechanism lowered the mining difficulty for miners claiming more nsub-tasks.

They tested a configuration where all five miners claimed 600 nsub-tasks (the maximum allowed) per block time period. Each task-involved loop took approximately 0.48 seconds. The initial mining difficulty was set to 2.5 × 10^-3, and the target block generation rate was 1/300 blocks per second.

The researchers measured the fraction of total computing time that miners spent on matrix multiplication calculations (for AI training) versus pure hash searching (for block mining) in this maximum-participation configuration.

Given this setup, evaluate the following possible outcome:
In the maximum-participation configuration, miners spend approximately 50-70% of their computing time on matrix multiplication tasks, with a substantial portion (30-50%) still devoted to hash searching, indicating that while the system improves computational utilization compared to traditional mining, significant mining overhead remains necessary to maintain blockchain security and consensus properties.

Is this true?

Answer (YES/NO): NO